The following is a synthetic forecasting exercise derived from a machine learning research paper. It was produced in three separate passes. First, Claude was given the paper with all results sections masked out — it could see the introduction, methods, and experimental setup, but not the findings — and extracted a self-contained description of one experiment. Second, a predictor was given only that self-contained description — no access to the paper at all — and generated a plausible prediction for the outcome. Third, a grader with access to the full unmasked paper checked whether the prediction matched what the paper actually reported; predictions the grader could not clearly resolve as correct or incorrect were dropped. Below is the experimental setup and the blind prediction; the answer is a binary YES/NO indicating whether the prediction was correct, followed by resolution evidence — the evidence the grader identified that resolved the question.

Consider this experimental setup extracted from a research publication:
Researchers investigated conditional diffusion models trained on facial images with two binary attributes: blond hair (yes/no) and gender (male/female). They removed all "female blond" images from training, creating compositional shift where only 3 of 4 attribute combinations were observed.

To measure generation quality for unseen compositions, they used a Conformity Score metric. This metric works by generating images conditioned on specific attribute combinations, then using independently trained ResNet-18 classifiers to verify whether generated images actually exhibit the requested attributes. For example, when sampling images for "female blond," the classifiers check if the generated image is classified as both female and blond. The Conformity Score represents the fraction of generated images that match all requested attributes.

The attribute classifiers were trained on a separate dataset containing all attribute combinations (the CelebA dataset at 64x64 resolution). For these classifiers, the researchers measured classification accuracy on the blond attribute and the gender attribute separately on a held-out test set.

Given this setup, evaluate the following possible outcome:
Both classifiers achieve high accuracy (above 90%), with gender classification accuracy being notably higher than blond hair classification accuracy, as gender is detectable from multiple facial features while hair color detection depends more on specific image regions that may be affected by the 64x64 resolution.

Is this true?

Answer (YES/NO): YES